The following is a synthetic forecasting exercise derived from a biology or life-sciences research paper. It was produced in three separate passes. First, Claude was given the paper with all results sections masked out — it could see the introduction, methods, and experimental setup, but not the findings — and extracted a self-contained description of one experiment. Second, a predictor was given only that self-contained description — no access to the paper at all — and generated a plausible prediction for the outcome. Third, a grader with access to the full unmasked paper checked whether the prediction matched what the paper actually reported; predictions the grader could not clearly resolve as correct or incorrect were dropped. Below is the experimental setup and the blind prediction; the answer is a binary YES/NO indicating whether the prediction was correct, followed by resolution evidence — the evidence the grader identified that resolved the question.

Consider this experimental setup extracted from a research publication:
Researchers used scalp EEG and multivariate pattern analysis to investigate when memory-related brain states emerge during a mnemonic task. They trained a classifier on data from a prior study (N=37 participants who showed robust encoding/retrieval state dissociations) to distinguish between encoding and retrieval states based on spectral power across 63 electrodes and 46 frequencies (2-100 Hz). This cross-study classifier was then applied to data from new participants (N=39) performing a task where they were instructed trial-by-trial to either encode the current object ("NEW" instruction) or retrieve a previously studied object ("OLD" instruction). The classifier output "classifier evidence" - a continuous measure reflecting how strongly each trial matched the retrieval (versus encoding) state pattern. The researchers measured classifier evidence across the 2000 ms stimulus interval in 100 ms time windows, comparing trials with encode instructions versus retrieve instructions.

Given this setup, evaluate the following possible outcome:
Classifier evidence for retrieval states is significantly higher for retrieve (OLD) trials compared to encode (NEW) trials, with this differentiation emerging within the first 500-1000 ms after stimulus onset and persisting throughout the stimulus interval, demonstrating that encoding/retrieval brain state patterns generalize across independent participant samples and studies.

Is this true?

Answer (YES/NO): YES